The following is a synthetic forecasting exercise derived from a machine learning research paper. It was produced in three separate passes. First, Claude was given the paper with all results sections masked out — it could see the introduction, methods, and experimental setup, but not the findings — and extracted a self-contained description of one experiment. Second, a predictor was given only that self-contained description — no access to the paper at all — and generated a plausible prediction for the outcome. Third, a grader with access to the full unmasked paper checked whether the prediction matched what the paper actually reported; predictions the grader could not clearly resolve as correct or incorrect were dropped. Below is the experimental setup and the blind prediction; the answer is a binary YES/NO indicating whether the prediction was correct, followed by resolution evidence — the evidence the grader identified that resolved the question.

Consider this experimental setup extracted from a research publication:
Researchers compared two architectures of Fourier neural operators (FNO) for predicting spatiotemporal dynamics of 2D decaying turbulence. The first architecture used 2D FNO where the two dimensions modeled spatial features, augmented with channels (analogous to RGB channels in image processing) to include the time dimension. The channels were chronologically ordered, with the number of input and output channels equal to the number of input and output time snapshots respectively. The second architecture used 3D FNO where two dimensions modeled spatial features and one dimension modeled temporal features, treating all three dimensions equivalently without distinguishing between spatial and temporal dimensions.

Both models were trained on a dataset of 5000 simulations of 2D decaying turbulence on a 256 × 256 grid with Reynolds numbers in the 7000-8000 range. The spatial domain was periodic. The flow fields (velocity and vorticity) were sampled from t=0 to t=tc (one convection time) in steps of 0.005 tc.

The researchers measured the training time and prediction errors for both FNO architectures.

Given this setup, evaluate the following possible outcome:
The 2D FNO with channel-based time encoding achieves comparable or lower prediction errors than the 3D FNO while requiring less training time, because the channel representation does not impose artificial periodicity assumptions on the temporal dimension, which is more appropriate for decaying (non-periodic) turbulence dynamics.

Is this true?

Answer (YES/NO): YES